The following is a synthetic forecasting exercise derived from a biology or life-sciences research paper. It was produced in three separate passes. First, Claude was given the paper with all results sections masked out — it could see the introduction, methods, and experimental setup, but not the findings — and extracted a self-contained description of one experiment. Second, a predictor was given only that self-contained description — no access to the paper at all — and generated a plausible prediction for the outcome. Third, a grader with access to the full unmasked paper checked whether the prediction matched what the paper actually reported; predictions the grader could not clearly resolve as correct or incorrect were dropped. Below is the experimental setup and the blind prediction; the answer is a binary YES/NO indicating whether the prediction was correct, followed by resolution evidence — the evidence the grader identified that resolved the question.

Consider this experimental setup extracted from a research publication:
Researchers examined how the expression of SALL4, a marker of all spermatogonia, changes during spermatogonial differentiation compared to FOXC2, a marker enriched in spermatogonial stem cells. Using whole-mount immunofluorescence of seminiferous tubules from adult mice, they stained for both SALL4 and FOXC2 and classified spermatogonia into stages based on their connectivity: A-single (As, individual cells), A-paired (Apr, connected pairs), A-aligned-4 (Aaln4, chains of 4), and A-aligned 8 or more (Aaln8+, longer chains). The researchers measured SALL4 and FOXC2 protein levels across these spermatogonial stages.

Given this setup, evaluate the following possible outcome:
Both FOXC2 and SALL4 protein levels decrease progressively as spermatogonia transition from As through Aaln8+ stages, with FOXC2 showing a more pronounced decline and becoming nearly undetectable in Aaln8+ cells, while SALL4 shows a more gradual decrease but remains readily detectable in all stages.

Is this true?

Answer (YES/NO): NO